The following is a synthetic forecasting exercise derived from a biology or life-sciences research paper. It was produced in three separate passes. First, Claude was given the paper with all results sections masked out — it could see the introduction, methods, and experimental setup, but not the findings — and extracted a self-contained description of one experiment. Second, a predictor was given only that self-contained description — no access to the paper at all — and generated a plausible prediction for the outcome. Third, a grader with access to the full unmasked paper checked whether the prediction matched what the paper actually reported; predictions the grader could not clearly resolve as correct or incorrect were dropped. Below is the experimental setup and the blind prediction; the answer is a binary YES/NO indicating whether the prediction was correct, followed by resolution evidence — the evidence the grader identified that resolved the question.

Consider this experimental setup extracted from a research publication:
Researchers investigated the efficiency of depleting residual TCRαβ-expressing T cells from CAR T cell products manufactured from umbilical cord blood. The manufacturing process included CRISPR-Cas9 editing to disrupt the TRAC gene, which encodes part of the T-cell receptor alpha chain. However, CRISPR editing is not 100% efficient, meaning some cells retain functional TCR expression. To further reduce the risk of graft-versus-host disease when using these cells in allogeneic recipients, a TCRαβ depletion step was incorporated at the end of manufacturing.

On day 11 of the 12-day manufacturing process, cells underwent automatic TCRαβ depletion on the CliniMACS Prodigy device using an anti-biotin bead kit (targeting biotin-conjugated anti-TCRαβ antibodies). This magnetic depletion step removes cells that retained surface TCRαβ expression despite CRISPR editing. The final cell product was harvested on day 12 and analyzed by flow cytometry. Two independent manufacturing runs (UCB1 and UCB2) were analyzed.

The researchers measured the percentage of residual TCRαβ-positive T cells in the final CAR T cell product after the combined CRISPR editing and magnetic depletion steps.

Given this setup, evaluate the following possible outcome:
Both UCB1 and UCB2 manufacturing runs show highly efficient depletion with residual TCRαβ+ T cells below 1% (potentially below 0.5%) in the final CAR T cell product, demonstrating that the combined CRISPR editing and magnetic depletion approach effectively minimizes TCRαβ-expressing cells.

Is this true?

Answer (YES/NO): YES